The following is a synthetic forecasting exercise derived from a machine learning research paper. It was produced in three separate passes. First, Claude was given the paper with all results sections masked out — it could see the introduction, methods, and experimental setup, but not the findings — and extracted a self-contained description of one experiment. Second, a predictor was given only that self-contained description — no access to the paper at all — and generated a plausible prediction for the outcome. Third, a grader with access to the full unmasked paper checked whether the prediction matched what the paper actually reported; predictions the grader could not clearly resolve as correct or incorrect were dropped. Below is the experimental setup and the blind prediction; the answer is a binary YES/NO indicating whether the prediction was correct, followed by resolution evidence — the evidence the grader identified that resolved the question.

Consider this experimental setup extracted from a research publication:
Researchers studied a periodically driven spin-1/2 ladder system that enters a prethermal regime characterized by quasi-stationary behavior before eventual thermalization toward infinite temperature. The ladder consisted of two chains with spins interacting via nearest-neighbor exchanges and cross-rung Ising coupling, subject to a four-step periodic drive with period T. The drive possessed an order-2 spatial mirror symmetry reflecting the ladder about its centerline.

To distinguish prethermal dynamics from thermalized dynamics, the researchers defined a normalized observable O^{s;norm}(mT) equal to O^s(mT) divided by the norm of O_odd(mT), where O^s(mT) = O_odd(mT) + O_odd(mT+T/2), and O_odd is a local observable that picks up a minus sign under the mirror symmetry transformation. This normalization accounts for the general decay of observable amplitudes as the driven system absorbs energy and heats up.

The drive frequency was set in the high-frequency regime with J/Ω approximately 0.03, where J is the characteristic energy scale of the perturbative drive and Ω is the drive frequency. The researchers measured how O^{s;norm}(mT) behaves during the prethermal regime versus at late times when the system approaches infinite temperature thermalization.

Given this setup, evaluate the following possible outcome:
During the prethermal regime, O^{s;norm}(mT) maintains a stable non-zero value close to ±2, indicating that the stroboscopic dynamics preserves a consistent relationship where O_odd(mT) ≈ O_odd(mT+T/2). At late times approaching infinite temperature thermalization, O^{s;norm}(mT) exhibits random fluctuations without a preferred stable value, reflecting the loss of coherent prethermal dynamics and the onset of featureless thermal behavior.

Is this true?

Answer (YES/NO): NO